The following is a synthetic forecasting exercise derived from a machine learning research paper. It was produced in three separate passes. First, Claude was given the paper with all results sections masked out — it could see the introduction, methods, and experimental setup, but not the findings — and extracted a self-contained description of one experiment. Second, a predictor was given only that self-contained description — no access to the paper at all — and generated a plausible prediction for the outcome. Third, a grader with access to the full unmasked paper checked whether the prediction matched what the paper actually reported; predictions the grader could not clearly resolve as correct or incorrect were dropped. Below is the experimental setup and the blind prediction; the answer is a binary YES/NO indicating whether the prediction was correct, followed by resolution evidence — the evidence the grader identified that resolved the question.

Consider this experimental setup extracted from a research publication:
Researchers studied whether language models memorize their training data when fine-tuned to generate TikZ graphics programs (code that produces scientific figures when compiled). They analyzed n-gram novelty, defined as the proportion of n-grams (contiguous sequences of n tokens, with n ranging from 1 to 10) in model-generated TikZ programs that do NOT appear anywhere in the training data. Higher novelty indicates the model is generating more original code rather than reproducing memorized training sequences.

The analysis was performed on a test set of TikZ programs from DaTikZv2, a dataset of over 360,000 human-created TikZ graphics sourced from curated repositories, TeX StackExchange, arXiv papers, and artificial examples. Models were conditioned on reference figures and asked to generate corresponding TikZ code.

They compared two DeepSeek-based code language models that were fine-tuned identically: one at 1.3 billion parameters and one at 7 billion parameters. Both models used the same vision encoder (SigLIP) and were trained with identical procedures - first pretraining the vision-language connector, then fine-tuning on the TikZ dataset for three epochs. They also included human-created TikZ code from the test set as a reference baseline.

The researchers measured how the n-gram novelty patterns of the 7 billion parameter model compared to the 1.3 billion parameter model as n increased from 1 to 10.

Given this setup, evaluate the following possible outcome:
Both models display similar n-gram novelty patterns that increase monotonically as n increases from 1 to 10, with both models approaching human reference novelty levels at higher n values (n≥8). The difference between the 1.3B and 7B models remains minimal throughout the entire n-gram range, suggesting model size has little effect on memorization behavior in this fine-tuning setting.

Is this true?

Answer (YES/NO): NO